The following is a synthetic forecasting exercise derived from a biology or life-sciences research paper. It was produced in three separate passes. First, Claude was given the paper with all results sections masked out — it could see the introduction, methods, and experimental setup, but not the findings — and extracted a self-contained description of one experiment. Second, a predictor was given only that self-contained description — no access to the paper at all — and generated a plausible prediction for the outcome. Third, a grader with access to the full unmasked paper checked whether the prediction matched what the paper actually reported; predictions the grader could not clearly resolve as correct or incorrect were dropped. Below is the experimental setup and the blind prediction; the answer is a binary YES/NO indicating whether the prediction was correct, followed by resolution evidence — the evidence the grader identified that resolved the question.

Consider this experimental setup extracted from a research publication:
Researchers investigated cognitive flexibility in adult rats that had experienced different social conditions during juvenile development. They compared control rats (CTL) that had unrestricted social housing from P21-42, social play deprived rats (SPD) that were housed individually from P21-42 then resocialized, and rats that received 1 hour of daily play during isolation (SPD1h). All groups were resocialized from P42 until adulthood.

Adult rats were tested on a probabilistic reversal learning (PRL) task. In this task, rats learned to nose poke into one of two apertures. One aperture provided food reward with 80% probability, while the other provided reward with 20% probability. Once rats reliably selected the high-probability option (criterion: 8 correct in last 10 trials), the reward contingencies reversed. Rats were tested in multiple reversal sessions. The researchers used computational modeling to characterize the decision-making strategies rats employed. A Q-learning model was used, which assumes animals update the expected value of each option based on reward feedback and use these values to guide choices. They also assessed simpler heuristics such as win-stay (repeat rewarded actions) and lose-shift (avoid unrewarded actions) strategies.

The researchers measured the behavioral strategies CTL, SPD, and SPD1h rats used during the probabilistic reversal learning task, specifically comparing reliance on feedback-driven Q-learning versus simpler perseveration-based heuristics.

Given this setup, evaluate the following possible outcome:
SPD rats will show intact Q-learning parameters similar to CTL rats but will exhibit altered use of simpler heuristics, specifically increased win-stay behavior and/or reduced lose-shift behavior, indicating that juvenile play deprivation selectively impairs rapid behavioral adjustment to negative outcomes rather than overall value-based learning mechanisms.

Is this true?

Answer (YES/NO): NO